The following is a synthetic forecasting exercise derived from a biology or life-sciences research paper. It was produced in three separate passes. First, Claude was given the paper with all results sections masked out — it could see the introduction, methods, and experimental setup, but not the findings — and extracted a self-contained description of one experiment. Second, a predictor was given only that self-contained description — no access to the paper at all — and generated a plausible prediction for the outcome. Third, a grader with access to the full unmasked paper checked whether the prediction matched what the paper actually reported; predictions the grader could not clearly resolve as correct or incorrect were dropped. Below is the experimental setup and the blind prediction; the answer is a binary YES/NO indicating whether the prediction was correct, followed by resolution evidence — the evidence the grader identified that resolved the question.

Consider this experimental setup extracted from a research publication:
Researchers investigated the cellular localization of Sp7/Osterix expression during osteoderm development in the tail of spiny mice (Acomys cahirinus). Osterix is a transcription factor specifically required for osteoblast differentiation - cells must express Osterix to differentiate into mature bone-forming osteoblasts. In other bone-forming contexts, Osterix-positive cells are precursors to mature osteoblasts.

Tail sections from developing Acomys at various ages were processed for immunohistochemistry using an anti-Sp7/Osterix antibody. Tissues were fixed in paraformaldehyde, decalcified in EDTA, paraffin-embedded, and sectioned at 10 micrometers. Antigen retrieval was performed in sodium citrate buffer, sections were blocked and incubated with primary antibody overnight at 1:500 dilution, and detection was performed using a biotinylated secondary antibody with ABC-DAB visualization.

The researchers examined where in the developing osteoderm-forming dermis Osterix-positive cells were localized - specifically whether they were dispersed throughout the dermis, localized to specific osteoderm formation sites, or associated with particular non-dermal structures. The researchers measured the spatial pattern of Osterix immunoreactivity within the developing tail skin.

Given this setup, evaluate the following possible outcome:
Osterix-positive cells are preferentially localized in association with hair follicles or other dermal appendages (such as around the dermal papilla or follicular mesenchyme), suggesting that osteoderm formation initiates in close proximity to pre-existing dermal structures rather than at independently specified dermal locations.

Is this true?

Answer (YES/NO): NO